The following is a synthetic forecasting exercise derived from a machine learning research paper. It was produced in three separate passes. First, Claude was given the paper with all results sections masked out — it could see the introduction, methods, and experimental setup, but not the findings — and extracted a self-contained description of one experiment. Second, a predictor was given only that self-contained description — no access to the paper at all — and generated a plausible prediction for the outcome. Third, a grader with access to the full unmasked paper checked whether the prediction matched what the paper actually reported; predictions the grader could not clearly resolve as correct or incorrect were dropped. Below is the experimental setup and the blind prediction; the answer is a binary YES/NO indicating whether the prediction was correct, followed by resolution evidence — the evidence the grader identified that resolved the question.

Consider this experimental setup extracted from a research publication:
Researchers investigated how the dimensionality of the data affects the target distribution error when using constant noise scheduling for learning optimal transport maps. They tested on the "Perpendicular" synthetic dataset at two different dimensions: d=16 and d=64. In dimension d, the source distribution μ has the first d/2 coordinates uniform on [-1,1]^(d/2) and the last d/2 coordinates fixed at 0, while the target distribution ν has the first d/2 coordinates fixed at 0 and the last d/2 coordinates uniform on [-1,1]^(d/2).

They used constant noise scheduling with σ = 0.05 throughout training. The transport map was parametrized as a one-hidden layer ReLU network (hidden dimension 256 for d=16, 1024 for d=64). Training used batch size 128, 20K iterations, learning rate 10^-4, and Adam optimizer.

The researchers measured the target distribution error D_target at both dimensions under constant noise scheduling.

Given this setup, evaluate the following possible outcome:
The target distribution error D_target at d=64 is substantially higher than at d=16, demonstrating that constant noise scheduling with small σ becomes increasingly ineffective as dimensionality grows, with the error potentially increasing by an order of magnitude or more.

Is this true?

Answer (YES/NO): YES